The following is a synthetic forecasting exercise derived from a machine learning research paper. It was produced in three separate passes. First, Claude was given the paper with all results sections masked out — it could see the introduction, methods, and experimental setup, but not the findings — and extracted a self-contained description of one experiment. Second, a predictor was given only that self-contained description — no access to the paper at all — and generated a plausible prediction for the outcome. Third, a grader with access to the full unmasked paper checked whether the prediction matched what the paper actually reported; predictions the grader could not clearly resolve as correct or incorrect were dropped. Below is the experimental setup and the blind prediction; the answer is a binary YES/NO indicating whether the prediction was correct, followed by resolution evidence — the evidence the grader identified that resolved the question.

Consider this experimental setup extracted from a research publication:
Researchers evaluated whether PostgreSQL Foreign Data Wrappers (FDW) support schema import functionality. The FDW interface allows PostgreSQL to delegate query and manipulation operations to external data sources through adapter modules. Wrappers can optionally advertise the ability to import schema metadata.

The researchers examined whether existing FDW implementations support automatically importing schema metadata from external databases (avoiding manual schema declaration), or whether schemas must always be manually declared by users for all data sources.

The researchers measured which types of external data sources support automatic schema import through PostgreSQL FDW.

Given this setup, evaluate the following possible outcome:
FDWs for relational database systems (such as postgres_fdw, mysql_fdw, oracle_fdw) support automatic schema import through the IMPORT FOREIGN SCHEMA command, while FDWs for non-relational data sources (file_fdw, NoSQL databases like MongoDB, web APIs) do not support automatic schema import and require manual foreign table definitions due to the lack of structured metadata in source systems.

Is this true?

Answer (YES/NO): YES